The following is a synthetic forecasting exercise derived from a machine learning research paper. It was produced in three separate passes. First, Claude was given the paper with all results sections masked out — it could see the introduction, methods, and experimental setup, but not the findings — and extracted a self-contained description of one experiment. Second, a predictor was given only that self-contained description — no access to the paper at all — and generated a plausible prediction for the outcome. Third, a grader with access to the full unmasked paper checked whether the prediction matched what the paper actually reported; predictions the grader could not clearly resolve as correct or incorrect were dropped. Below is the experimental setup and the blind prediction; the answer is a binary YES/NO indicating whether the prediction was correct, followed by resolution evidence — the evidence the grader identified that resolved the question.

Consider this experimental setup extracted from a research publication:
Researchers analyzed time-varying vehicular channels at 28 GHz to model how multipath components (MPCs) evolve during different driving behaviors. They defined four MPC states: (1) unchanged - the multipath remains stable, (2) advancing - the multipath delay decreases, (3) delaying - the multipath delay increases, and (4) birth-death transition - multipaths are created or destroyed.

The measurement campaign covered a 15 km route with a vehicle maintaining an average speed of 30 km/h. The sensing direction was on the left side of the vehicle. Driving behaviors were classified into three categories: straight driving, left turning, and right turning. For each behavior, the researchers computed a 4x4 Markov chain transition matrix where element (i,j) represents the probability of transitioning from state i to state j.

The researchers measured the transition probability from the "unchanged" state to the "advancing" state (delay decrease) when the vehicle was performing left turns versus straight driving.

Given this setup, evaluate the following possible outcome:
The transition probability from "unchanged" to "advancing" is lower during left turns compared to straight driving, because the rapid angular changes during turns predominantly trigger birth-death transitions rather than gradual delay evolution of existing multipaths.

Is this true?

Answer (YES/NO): NO